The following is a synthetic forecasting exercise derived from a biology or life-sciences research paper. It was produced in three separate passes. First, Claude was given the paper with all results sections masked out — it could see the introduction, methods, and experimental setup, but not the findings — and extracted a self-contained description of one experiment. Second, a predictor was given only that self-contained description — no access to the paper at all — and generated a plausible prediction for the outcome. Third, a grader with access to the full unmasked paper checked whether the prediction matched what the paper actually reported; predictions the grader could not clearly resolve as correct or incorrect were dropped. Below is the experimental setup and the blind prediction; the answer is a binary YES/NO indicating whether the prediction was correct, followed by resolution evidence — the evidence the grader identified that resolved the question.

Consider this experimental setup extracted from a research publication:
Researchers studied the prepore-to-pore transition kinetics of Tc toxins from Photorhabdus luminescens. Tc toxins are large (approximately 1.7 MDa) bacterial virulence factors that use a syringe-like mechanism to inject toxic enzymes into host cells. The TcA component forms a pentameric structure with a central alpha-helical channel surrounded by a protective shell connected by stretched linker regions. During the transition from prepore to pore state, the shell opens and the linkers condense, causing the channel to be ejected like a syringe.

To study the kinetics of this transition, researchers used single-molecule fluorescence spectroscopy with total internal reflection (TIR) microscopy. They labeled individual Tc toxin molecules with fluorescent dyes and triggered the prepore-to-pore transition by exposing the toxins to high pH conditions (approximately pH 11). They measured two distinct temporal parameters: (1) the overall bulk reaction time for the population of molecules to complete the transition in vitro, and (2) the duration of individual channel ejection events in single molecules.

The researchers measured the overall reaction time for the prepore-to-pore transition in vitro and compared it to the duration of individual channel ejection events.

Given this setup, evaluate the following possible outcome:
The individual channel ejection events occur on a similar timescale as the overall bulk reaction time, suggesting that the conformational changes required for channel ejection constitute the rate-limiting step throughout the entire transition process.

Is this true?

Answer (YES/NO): NO